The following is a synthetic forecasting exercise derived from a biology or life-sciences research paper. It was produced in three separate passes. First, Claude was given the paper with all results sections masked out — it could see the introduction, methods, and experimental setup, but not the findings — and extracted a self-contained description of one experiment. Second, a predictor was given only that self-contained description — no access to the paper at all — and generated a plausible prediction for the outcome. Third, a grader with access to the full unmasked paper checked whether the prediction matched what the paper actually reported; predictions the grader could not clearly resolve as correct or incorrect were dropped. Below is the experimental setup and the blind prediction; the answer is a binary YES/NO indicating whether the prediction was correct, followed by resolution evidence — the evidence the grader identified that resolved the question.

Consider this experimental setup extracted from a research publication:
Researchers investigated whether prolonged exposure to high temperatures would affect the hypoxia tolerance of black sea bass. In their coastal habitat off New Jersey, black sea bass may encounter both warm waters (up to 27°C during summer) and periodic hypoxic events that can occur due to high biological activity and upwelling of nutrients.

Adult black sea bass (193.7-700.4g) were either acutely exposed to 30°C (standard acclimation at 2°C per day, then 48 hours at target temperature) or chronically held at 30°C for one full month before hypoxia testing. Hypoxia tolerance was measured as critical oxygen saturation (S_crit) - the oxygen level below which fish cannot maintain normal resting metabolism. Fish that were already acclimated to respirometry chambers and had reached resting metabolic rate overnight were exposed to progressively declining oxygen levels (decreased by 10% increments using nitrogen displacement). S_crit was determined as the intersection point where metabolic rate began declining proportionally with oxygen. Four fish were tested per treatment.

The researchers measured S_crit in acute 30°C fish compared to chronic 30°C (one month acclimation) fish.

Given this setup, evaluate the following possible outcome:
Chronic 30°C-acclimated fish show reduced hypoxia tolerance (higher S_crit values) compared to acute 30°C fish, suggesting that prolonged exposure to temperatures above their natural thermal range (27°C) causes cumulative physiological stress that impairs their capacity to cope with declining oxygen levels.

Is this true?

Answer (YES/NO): NO